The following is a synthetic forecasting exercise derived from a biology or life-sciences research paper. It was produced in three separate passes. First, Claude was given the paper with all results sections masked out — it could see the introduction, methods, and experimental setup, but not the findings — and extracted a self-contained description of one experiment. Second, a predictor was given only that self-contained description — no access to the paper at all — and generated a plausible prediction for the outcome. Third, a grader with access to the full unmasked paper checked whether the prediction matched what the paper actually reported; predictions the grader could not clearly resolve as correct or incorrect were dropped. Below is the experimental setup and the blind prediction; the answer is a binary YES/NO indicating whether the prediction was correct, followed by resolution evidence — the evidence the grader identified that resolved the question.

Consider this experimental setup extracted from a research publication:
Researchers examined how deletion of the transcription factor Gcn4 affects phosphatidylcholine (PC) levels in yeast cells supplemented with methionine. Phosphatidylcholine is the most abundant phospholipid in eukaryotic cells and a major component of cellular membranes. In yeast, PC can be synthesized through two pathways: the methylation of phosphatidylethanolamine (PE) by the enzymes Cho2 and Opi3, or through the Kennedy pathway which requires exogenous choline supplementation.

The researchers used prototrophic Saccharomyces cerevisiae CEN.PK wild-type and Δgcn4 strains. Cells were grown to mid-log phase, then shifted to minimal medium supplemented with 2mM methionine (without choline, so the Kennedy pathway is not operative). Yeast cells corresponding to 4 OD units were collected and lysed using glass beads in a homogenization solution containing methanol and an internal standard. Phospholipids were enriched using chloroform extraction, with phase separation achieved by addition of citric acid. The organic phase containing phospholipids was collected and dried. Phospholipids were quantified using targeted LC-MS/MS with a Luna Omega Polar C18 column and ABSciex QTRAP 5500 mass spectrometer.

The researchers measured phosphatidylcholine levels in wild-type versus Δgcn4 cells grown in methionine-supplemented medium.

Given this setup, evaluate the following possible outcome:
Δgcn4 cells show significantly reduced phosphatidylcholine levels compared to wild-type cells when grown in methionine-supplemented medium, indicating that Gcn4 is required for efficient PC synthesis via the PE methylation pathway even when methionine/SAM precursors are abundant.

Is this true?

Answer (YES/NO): YES